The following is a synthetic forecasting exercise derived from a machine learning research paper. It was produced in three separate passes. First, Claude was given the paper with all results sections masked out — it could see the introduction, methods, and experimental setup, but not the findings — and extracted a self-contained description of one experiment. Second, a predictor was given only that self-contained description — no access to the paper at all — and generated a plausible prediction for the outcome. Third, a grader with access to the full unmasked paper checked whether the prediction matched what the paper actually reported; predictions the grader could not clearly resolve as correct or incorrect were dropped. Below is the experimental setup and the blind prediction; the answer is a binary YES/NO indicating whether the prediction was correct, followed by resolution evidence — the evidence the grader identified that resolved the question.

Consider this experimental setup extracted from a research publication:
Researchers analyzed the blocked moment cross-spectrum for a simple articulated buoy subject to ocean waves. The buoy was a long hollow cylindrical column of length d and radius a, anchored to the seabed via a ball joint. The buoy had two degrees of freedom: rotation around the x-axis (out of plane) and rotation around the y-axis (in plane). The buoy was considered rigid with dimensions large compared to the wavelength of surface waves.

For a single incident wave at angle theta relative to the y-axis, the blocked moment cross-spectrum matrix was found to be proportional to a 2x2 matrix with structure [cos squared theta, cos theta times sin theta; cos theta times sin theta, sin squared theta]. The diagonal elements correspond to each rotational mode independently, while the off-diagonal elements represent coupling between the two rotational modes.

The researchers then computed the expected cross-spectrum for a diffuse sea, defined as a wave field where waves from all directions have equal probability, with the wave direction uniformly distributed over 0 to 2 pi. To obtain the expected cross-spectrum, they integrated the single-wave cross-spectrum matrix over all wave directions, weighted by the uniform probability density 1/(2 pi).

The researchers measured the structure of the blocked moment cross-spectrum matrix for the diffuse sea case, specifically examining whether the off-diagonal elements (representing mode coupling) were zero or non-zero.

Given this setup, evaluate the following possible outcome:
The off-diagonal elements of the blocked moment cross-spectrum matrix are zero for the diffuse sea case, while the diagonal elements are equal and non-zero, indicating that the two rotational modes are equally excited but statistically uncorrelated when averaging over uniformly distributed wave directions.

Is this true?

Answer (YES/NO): YES